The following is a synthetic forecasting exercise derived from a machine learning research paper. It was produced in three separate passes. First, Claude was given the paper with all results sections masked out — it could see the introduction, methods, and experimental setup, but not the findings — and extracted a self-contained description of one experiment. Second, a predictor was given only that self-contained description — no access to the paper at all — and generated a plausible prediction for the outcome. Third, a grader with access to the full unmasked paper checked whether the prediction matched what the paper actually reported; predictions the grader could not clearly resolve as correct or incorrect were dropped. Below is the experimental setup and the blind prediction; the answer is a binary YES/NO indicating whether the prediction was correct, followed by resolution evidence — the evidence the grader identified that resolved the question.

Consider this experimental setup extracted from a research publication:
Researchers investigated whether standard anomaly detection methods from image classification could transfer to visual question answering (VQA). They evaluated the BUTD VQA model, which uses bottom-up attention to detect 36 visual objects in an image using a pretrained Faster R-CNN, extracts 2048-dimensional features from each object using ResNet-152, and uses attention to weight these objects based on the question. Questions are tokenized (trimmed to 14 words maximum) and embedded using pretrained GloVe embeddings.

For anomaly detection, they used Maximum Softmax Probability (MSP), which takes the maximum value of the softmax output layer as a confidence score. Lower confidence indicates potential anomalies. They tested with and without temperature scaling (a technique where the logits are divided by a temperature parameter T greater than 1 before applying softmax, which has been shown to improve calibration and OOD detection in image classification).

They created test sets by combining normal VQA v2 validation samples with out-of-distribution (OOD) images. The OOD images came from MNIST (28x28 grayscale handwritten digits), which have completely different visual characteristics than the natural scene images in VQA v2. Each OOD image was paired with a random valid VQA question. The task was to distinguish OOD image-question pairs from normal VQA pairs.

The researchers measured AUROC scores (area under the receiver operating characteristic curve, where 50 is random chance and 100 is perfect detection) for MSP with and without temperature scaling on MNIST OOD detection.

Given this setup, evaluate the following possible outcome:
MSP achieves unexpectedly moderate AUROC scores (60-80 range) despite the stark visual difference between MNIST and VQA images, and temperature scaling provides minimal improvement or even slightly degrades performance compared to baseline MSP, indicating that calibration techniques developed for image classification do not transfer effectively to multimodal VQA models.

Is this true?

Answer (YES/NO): NO